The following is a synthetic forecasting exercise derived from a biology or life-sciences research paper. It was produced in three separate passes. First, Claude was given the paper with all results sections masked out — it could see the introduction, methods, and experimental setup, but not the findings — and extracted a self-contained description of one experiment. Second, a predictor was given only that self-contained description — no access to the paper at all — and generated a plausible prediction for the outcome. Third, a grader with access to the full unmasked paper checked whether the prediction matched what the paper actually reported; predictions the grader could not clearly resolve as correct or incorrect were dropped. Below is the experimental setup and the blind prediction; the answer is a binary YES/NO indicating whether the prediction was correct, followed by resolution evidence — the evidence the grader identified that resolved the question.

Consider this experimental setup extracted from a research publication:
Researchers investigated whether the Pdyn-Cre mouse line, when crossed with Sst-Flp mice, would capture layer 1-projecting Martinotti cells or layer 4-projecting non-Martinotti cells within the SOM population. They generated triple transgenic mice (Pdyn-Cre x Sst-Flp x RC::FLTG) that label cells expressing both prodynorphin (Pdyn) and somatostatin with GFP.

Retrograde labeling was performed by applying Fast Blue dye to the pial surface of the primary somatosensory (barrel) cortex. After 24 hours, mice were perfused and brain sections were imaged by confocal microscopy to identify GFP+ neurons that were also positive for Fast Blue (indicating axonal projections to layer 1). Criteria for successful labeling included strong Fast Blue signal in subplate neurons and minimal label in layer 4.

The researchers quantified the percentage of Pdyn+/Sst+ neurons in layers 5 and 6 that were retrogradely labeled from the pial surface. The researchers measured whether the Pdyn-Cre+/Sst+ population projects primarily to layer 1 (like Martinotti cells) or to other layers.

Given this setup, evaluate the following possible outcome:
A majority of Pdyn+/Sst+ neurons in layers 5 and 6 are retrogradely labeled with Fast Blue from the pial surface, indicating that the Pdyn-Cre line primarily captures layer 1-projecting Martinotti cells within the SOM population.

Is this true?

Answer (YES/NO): NO